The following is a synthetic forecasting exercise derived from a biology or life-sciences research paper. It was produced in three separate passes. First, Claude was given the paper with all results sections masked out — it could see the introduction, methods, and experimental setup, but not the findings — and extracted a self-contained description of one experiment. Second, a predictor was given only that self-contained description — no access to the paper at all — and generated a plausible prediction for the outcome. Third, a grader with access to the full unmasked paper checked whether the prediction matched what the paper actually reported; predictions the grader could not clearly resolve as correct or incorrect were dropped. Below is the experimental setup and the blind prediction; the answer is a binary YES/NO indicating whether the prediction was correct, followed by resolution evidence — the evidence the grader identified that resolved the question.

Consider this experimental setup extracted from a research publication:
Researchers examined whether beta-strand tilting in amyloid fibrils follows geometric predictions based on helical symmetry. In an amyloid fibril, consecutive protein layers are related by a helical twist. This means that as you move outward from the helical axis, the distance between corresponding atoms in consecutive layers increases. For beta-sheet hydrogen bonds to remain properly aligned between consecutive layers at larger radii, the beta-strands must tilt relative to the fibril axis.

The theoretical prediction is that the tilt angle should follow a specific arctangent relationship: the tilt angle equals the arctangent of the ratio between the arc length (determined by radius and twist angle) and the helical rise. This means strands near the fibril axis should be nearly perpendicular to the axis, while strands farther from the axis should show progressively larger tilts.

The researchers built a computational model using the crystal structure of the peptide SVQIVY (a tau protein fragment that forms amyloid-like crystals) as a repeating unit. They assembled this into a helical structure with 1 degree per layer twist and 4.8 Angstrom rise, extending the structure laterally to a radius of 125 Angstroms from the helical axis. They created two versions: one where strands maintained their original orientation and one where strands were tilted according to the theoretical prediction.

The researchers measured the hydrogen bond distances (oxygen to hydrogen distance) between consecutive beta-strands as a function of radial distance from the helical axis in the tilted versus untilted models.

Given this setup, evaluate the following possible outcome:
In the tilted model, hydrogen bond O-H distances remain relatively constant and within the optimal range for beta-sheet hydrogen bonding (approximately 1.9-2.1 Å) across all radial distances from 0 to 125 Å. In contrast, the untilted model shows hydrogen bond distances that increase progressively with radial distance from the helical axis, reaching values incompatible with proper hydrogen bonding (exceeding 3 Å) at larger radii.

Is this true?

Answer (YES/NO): NO